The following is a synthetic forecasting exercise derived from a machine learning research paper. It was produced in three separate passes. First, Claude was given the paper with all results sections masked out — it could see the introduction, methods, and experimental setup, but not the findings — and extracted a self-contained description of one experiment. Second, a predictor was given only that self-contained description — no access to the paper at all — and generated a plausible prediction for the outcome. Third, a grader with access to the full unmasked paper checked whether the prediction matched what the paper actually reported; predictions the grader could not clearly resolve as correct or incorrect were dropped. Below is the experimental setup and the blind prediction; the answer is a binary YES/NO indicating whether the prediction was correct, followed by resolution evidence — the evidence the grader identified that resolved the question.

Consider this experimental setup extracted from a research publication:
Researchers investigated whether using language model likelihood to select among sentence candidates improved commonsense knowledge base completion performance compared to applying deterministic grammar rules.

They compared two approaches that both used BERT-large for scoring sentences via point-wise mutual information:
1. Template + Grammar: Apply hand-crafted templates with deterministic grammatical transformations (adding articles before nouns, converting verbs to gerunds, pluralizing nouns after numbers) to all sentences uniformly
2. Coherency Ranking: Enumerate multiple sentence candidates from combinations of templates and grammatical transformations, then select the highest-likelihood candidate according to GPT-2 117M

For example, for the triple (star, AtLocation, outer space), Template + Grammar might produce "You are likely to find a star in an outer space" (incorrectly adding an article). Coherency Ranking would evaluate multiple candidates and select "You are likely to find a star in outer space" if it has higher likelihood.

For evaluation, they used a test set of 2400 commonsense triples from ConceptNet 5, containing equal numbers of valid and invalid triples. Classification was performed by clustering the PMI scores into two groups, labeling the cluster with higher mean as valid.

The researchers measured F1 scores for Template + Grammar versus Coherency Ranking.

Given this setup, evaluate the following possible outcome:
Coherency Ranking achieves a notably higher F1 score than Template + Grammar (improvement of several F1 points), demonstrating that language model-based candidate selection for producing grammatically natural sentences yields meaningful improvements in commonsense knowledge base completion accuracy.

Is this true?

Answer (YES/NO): YES